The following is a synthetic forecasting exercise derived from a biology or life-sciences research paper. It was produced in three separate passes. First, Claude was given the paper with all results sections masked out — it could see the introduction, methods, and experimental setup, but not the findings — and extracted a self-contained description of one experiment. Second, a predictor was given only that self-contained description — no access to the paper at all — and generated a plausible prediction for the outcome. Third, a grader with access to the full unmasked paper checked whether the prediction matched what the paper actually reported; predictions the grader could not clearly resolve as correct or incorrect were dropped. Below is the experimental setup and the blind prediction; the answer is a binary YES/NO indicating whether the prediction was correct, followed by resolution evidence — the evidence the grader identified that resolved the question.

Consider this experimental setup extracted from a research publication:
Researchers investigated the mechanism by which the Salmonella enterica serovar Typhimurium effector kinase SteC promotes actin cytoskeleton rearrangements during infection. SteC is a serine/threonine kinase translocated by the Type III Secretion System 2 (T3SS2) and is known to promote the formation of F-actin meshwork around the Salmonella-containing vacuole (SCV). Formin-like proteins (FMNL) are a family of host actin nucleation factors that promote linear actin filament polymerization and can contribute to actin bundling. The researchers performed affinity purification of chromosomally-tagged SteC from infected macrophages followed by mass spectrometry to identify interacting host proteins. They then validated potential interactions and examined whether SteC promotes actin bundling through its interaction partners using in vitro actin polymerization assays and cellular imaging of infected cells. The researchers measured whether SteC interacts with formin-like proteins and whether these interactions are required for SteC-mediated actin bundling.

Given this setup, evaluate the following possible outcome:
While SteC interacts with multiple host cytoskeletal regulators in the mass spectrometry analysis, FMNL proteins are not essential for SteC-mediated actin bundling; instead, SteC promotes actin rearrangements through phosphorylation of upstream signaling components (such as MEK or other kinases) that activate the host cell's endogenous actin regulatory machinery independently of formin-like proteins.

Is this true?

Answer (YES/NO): NO